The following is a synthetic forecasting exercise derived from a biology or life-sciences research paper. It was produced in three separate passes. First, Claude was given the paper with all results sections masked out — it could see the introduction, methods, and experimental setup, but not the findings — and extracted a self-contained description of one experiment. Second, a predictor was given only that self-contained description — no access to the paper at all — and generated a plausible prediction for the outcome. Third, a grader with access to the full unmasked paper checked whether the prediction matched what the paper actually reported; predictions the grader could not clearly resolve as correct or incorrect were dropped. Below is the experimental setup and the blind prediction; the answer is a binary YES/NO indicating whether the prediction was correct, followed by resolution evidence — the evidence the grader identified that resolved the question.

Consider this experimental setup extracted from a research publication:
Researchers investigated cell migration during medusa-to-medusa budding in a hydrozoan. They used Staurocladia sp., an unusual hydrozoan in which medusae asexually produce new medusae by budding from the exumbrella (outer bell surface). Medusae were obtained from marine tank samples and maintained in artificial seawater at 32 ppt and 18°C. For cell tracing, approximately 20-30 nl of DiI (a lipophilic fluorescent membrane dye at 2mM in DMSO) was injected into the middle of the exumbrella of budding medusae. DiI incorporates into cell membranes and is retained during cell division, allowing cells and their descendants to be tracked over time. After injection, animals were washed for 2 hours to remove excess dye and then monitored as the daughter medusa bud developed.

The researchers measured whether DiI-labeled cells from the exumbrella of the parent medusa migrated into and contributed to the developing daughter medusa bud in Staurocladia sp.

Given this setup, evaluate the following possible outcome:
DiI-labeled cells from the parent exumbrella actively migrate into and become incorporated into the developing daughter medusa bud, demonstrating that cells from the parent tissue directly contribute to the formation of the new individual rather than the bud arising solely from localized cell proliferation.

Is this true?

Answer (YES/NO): YES